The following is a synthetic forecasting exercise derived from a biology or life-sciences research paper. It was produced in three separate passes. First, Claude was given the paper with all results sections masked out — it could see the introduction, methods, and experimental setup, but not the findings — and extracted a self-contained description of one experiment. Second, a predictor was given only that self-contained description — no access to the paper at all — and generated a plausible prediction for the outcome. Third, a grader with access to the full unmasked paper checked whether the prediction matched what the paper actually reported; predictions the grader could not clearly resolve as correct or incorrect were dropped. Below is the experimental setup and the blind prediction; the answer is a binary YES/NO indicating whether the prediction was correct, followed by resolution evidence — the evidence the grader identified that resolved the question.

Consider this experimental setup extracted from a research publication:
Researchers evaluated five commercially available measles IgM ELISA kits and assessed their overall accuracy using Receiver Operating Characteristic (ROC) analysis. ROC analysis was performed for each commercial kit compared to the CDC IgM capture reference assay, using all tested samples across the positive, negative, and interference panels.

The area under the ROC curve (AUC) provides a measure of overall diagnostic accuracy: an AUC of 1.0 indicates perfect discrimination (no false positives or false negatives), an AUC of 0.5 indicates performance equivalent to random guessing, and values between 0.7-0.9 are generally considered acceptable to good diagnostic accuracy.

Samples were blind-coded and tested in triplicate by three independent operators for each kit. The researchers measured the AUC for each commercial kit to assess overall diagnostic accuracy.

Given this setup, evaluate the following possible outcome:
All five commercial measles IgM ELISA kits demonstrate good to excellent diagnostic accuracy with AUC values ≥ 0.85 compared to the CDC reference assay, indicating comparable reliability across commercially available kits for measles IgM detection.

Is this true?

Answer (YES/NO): NO